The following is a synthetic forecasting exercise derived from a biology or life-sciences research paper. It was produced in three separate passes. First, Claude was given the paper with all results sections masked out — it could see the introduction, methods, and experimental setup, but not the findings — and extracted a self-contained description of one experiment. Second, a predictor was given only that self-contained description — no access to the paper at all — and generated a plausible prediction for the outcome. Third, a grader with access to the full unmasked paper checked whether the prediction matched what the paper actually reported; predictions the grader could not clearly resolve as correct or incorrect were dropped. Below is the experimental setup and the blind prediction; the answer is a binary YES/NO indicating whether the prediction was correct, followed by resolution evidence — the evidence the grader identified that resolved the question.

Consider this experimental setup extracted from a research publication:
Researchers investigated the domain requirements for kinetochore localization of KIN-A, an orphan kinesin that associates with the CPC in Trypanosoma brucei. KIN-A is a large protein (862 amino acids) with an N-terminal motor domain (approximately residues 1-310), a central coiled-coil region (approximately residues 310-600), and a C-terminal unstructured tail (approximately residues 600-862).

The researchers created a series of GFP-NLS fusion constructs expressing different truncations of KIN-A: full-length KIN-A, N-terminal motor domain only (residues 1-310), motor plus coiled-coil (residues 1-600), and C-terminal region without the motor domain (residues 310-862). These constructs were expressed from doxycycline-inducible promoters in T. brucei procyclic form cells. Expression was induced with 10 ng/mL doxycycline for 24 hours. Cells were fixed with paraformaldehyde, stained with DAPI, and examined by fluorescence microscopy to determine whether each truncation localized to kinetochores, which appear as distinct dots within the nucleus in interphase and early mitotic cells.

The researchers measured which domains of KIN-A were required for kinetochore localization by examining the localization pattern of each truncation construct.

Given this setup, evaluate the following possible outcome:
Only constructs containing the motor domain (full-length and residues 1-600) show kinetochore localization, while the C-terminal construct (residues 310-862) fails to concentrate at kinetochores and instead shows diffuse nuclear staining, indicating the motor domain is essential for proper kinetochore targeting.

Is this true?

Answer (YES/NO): NO